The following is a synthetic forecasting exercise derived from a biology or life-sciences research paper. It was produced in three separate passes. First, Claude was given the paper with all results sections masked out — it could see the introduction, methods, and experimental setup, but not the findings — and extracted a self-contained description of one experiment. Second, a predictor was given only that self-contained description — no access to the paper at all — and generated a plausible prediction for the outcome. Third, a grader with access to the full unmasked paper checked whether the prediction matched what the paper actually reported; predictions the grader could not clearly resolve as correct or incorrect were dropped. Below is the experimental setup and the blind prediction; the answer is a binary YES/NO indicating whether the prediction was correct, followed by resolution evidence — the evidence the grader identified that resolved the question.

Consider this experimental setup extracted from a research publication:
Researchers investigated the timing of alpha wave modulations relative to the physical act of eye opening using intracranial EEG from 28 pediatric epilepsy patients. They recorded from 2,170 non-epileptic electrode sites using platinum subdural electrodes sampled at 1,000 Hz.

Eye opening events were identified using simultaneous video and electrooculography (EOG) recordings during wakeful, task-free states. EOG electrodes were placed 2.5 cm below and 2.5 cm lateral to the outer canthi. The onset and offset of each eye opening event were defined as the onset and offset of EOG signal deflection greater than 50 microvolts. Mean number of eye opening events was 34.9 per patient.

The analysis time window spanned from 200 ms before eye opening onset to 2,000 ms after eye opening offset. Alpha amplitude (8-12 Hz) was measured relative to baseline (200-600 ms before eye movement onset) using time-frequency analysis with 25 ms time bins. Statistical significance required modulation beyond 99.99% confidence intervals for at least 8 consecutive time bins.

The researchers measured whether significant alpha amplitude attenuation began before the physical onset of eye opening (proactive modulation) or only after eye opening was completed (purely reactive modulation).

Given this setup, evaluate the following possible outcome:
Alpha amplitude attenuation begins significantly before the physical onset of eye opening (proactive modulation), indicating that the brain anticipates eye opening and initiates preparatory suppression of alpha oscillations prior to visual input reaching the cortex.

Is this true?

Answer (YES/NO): NO